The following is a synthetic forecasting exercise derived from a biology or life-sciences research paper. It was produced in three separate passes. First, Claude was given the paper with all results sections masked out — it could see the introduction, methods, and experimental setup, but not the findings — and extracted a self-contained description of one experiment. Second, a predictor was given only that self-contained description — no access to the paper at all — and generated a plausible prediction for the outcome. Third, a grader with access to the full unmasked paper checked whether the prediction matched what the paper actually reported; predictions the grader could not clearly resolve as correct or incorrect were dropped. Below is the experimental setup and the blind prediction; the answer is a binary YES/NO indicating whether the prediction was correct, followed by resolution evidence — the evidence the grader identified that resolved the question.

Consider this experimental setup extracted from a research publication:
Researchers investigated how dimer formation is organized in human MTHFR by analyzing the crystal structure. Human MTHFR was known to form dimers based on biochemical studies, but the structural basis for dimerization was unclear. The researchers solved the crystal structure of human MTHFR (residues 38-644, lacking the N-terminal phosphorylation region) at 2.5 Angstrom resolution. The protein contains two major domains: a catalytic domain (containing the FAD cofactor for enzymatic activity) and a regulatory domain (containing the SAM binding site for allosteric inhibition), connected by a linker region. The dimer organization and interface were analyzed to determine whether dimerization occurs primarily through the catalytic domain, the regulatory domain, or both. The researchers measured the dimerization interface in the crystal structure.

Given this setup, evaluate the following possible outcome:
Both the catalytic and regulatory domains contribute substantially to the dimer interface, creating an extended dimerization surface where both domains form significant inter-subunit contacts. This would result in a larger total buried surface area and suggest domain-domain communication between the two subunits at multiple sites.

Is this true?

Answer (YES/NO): NO